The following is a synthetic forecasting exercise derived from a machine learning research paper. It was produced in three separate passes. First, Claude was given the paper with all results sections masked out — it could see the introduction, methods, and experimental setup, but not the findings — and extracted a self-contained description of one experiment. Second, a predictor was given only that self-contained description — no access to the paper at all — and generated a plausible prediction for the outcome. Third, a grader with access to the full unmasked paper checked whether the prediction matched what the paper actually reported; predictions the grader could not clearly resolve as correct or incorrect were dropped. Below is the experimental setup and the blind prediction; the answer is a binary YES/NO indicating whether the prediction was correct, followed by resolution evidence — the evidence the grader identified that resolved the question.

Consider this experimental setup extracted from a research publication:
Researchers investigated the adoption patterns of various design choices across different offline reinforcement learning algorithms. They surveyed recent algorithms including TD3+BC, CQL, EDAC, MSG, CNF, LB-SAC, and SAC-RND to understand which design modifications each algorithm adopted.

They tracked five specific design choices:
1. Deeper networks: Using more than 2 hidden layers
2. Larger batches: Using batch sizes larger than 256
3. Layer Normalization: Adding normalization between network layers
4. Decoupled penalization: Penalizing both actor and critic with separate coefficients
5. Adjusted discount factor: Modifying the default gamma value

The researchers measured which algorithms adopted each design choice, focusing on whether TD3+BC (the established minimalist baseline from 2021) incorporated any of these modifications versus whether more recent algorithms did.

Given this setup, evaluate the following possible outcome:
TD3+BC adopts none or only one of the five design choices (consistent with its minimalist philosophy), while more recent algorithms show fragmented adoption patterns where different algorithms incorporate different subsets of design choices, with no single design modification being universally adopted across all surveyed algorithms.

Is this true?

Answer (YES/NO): YES